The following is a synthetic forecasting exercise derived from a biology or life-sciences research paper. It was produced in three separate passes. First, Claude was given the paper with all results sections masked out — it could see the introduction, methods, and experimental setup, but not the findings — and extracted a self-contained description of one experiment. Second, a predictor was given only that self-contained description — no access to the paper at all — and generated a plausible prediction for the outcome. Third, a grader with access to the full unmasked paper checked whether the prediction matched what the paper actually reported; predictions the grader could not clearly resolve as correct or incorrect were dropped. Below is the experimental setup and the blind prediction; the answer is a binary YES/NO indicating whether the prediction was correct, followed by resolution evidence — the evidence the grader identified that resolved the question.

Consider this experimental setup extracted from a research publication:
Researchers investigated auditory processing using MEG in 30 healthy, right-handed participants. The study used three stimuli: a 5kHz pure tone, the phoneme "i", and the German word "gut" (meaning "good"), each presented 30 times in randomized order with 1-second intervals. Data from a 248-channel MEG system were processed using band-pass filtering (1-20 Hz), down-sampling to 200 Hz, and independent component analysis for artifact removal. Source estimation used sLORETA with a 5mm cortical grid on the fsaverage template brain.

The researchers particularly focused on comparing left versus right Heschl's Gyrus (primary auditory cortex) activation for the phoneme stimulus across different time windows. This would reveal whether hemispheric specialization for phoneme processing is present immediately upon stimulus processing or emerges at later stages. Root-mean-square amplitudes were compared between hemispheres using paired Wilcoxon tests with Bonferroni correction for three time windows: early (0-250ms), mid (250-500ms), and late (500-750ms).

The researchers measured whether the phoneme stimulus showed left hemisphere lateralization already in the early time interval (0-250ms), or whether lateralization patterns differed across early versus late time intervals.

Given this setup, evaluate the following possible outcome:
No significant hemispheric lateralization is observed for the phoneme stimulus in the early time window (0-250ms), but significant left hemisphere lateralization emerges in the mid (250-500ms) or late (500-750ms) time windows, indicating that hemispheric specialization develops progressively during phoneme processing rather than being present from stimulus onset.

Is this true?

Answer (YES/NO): YES